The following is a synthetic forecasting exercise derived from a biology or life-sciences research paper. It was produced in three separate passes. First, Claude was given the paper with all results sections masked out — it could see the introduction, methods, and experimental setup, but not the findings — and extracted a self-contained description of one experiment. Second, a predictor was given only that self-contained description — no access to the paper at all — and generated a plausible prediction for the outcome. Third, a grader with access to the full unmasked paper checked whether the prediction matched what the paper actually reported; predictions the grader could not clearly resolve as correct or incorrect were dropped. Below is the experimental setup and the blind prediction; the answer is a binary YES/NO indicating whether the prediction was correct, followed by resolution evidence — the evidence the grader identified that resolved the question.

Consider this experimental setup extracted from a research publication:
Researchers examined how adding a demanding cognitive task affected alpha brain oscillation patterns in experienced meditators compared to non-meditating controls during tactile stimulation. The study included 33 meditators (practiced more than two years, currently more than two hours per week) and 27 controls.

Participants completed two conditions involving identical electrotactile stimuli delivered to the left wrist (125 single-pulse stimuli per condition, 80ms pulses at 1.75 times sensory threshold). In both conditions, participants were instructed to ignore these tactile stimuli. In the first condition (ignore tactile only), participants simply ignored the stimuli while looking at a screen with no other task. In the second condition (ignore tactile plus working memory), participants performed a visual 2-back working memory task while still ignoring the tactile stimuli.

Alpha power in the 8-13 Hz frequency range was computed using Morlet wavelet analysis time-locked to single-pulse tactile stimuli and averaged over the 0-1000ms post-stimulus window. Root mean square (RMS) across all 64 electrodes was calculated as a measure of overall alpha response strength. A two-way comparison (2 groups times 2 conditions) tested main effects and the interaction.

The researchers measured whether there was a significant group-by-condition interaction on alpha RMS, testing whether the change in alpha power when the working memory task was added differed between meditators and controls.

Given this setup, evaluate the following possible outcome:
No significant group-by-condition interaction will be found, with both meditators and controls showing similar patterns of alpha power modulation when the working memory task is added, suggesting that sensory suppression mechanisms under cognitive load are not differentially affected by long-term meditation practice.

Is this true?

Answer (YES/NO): NO